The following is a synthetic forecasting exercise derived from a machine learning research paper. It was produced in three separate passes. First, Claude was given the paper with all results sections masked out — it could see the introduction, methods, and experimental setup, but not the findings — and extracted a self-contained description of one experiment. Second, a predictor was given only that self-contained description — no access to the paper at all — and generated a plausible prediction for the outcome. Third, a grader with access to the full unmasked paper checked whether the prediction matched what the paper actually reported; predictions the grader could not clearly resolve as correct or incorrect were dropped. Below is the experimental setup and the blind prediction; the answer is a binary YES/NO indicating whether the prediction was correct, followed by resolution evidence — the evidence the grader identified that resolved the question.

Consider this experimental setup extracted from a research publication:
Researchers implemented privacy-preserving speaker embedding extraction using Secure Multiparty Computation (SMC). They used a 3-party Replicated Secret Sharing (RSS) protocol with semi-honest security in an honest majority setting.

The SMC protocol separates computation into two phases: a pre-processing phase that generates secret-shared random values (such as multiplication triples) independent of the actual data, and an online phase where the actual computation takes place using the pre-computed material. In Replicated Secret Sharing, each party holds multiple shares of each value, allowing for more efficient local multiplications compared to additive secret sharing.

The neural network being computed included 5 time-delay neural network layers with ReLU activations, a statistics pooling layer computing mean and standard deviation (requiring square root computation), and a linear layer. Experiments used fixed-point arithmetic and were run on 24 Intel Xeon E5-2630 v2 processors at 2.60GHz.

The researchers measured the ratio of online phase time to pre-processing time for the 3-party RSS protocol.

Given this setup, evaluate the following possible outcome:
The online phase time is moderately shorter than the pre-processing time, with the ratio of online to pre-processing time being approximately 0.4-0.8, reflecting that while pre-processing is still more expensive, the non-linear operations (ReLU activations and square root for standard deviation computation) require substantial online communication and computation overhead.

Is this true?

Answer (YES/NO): NO